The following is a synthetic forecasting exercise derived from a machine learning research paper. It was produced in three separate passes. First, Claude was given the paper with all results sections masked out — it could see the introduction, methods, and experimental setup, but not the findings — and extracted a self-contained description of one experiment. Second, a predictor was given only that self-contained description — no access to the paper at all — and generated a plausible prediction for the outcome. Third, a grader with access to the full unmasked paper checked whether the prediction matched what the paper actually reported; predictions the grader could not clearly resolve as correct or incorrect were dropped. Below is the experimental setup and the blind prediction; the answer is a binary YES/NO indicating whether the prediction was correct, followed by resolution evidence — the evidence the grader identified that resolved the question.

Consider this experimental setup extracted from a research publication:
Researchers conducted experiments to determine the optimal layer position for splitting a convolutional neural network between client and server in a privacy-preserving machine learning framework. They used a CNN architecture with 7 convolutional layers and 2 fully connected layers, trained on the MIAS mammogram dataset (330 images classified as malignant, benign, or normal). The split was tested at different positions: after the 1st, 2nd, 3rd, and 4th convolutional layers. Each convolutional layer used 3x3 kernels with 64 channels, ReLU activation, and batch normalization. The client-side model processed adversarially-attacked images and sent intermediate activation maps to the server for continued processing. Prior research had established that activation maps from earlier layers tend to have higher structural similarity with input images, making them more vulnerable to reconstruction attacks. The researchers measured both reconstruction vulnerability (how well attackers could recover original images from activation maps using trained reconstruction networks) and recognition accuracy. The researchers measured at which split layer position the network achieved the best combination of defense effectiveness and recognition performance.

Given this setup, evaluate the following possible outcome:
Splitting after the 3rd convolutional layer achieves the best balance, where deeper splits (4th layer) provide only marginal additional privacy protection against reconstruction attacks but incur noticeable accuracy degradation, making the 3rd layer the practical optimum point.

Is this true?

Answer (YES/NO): NO